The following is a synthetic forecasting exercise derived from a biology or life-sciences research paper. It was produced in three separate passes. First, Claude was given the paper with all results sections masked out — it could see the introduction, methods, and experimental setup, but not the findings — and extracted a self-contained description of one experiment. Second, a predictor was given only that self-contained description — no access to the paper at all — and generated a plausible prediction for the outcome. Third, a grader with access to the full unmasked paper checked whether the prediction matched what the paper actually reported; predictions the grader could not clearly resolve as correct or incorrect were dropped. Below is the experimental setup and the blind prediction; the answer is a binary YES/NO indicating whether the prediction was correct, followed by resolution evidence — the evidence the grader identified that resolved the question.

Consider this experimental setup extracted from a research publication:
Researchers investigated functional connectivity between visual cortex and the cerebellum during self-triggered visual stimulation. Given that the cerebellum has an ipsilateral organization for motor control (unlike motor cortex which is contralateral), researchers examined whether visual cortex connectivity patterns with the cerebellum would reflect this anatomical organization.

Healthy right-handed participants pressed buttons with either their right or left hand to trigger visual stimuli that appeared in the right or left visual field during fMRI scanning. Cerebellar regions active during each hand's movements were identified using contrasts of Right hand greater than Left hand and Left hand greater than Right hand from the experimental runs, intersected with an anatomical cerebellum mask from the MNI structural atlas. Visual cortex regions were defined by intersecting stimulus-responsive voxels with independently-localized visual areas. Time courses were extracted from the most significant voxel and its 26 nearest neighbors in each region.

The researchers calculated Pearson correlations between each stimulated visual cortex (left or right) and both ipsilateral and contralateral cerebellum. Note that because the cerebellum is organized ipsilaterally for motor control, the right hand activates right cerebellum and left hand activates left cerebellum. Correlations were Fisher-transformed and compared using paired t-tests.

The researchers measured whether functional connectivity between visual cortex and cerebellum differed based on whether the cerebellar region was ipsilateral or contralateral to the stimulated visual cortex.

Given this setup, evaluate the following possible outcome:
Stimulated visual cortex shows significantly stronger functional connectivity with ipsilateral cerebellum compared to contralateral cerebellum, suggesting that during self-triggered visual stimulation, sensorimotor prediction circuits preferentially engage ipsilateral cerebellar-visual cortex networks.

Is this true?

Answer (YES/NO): NO